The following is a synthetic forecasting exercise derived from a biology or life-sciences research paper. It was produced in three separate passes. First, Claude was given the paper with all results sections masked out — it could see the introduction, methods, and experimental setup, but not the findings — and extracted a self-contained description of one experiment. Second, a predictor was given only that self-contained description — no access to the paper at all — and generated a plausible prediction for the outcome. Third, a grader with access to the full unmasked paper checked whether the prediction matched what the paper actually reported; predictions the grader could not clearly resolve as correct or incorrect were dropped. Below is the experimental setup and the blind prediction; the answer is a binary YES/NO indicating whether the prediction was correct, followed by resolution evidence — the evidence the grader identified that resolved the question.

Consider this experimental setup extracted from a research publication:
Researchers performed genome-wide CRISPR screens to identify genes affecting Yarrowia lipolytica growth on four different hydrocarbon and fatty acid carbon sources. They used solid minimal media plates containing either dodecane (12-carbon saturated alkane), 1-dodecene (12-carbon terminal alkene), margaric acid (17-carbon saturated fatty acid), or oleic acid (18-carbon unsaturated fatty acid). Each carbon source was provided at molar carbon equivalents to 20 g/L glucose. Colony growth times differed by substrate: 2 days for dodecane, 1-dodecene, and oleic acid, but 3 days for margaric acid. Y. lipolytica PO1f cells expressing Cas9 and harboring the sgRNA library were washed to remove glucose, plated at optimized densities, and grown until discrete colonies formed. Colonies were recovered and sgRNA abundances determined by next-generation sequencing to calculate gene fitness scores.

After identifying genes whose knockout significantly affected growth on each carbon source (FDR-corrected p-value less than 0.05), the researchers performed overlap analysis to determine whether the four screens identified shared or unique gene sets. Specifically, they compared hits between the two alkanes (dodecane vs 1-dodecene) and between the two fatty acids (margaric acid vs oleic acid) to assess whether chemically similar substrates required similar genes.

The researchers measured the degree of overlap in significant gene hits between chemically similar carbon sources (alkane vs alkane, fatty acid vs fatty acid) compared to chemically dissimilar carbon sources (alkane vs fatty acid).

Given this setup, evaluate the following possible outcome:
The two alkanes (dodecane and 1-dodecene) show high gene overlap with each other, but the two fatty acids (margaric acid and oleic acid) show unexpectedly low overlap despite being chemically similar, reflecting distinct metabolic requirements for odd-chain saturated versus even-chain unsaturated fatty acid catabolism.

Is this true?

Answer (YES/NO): YES